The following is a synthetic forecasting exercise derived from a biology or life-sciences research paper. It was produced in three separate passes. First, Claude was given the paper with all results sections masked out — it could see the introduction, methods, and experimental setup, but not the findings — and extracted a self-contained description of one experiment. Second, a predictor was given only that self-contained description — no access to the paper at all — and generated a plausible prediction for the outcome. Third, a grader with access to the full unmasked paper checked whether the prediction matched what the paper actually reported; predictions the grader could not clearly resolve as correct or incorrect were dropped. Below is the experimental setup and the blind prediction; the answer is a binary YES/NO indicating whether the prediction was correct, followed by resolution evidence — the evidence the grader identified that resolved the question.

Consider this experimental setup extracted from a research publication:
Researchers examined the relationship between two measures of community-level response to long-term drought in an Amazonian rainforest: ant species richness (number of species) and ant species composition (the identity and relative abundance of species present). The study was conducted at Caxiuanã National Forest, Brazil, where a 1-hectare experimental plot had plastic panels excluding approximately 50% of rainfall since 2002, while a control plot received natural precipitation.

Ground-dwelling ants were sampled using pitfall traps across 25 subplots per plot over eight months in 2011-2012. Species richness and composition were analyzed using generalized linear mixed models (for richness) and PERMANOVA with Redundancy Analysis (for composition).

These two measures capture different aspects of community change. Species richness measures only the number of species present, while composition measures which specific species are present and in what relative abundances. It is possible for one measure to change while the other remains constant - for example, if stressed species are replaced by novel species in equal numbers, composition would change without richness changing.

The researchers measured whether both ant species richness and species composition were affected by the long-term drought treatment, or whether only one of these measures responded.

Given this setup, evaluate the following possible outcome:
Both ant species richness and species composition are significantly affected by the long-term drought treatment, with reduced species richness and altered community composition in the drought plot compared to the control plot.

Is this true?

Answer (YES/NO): YES